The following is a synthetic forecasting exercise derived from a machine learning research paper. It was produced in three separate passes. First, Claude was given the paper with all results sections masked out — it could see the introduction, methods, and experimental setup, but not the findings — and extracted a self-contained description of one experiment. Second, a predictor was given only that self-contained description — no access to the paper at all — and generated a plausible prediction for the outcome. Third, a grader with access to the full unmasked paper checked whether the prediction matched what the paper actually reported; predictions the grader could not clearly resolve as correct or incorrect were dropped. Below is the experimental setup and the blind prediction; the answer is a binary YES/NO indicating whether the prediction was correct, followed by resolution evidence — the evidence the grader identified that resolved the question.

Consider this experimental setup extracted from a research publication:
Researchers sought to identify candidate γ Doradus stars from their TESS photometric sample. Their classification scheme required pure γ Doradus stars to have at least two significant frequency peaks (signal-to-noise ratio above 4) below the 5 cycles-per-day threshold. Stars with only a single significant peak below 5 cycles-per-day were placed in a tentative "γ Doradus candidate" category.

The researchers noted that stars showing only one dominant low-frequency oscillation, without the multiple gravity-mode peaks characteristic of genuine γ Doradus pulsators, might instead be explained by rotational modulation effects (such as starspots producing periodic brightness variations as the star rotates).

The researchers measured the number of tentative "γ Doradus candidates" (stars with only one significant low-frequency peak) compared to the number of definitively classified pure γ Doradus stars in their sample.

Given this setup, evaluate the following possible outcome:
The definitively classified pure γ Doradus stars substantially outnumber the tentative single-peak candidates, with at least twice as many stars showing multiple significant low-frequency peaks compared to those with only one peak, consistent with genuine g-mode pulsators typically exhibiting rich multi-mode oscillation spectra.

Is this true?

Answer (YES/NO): YES